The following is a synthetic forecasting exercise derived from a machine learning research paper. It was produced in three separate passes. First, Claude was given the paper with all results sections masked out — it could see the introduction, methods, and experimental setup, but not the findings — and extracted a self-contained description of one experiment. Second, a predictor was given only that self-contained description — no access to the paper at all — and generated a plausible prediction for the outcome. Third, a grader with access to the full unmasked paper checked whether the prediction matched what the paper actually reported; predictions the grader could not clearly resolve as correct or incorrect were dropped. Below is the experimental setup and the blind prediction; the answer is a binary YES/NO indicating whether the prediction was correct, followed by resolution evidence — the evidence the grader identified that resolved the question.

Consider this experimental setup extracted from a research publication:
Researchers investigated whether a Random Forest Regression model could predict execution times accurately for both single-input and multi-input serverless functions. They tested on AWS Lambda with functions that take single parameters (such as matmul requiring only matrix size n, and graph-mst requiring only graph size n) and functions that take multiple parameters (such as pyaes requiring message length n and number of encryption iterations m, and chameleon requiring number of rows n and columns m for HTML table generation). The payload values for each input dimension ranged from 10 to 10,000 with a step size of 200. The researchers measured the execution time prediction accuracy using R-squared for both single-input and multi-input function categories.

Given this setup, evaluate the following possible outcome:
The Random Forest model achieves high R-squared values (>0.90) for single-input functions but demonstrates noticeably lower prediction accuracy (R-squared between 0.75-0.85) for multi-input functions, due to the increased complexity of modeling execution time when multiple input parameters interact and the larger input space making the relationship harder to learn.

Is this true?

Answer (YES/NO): NO